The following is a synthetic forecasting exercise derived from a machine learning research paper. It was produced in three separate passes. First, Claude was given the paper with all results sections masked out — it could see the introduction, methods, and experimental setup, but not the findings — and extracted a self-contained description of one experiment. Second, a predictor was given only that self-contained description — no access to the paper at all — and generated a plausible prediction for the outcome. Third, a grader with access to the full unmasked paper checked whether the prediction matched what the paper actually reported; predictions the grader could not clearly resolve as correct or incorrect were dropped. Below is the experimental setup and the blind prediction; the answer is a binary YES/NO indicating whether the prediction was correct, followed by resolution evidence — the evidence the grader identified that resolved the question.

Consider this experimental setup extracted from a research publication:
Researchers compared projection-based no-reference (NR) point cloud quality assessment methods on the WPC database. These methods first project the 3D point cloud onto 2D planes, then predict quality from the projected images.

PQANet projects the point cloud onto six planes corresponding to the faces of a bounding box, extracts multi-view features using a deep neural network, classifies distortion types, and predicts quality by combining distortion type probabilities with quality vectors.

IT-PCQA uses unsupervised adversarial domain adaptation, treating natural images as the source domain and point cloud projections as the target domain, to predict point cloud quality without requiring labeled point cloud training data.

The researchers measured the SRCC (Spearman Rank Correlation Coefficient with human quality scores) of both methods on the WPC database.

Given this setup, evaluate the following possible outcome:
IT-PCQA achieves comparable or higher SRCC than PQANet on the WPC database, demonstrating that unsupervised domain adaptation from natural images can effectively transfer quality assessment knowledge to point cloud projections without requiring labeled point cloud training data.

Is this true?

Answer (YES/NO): NO